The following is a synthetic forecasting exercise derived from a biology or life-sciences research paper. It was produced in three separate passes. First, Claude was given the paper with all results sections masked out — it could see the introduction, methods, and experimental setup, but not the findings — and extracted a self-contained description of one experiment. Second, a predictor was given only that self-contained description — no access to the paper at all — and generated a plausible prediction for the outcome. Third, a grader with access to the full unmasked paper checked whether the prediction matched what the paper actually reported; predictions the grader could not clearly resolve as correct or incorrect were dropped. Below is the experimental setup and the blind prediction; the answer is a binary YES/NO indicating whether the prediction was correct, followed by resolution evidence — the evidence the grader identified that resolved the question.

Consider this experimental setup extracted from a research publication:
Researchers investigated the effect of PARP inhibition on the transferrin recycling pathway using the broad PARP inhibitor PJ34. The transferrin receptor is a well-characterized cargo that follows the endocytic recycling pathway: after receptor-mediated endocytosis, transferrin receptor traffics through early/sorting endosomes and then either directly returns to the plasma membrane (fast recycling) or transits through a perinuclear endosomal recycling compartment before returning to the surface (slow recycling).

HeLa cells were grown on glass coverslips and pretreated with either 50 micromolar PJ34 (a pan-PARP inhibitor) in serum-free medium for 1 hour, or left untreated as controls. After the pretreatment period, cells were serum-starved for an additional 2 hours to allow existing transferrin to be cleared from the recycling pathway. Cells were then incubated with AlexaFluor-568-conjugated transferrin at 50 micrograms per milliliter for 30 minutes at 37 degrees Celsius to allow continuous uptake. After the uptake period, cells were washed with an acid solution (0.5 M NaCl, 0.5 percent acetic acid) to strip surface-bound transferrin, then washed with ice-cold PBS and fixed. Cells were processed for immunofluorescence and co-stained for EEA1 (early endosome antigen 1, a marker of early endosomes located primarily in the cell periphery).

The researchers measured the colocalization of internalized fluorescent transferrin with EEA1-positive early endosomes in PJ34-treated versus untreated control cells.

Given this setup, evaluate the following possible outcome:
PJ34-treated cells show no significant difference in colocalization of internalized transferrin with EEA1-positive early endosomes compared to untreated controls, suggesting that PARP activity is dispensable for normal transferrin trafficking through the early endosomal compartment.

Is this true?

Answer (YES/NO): NO